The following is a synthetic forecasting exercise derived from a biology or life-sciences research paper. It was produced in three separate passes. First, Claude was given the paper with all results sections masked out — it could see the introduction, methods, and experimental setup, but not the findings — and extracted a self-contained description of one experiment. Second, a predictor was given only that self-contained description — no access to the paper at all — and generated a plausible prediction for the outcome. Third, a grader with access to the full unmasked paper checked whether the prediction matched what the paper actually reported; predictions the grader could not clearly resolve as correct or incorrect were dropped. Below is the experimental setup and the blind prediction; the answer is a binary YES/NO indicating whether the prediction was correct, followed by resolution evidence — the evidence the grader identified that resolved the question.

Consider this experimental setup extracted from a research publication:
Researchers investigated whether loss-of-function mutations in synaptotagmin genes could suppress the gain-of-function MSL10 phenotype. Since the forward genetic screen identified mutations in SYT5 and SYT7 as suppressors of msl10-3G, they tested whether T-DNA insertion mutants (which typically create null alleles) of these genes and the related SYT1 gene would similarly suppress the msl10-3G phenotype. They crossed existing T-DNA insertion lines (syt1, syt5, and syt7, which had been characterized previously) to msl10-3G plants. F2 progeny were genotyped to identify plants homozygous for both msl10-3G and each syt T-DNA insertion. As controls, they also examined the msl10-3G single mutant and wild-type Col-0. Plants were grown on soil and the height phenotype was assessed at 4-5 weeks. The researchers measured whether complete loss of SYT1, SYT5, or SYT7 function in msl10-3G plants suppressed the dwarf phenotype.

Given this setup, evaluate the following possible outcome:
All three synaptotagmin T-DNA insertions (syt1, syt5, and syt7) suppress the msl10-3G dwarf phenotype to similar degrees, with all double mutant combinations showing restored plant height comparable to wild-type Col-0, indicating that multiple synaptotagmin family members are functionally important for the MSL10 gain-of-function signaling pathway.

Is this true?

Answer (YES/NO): NO